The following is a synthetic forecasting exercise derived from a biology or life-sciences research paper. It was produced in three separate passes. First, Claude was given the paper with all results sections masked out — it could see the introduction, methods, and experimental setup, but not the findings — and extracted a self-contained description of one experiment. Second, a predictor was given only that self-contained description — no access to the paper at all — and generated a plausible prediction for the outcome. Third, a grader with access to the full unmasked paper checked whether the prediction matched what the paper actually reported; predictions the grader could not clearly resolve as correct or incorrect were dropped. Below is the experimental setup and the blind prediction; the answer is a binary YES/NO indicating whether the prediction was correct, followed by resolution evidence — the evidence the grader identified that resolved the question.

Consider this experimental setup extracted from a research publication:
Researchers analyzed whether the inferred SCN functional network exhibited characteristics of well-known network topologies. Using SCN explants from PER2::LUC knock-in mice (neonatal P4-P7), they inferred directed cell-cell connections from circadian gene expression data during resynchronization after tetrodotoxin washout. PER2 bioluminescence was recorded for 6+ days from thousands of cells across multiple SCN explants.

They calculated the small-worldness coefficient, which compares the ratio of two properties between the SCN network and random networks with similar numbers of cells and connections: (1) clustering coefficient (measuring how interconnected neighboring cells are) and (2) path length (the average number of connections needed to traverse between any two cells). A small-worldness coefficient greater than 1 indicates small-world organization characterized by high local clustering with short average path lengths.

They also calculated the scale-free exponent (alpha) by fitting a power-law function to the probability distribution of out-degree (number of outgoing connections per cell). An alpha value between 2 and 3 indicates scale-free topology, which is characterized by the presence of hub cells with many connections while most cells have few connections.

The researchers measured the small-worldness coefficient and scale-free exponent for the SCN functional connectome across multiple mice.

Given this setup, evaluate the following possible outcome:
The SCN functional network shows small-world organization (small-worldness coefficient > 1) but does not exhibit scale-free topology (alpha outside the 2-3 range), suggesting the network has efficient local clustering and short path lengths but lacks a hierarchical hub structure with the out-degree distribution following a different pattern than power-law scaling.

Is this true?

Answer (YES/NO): NO